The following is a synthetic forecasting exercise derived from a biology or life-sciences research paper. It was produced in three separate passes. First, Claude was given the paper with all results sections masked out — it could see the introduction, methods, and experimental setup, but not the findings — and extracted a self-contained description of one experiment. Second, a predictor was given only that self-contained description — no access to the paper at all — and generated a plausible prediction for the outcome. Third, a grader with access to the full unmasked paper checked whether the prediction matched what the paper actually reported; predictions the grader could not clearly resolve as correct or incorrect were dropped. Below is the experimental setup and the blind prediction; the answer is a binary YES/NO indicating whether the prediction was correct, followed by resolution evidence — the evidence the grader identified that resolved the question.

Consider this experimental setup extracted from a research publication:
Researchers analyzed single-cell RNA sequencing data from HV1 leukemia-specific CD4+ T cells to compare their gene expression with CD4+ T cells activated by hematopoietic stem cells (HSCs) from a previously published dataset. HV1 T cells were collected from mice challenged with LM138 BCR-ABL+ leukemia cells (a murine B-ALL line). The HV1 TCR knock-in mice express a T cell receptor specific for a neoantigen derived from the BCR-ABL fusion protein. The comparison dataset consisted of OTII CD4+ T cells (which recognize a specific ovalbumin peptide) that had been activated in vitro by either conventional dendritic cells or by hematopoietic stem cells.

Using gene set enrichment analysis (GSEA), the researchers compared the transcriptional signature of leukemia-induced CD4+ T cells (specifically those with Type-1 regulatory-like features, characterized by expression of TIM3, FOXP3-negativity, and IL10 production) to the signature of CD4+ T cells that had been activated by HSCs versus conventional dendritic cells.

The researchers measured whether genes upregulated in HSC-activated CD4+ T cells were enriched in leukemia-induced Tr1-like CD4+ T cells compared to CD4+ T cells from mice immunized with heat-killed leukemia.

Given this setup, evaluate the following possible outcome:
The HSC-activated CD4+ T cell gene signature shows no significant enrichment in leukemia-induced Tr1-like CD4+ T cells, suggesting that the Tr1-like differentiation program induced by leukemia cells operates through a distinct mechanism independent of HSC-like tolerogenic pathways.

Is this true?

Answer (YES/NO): NO